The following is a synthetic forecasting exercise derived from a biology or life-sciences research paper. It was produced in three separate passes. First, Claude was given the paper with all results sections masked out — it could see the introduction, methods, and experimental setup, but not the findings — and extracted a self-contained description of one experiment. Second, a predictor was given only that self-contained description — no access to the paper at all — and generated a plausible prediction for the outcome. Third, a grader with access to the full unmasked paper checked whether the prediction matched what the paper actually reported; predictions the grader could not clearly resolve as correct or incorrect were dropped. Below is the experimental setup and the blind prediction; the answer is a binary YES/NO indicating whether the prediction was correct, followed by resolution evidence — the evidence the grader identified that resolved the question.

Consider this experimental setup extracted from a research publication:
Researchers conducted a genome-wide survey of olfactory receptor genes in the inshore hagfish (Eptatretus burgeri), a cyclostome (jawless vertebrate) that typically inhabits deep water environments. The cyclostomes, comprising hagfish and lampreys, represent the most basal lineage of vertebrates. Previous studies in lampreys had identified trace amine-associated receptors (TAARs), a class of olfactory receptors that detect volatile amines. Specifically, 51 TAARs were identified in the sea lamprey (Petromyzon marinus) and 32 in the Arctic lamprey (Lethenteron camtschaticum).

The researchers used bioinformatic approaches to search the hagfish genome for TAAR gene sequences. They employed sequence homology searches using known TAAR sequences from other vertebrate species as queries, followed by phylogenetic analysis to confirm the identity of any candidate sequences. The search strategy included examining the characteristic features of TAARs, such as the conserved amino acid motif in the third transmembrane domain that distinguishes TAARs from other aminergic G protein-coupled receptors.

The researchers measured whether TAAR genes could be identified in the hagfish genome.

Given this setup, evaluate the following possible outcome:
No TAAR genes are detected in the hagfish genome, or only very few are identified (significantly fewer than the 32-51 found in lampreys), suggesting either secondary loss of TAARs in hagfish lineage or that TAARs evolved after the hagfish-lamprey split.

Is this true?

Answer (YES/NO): YES